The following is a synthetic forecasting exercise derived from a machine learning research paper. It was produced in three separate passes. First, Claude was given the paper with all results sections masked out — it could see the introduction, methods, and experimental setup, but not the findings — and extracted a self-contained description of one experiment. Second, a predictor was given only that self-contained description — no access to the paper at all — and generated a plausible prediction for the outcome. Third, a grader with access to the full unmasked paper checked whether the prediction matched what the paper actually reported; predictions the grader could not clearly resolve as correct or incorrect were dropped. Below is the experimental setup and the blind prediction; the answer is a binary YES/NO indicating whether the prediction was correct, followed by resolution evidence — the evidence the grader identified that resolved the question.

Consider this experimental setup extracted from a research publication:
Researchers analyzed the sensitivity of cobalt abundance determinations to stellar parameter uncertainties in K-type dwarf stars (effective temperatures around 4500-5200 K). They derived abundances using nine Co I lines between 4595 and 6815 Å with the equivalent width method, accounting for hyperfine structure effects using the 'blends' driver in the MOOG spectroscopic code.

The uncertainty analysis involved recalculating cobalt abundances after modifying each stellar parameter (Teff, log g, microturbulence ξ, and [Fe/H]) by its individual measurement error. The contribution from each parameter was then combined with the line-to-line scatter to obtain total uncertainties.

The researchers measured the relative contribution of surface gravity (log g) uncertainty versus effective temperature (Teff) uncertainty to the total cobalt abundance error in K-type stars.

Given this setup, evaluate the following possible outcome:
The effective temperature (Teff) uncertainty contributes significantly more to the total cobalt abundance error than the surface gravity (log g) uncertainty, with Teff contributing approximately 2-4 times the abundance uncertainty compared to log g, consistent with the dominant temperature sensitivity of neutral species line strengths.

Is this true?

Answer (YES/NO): NO